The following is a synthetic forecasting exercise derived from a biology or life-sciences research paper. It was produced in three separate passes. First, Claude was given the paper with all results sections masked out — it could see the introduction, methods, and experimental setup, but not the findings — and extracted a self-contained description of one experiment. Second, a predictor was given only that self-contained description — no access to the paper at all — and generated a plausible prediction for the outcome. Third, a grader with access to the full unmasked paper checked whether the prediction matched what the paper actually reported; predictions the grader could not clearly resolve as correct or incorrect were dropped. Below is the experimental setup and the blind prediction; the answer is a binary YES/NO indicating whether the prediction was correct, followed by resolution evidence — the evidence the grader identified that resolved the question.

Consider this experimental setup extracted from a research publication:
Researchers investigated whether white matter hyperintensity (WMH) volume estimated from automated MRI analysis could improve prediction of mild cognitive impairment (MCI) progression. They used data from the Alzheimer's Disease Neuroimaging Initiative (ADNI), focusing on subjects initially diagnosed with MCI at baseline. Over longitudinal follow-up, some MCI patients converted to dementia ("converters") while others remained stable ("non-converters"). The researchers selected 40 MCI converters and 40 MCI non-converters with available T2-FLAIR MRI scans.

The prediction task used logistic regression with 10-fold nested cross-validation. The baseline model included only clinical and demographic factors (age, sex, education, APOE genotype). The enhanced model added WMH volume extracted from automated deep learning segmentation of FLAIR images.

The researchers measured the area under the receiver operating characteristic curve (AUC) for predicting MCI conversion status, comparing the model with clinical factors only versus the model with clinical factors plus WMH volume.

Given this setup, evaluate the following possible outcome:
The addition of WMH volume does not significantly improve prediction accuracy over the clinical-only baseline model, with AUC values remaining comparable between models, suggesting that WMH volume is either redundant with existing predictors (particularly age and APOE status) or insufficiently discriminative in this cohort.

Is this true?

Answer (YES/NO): NO